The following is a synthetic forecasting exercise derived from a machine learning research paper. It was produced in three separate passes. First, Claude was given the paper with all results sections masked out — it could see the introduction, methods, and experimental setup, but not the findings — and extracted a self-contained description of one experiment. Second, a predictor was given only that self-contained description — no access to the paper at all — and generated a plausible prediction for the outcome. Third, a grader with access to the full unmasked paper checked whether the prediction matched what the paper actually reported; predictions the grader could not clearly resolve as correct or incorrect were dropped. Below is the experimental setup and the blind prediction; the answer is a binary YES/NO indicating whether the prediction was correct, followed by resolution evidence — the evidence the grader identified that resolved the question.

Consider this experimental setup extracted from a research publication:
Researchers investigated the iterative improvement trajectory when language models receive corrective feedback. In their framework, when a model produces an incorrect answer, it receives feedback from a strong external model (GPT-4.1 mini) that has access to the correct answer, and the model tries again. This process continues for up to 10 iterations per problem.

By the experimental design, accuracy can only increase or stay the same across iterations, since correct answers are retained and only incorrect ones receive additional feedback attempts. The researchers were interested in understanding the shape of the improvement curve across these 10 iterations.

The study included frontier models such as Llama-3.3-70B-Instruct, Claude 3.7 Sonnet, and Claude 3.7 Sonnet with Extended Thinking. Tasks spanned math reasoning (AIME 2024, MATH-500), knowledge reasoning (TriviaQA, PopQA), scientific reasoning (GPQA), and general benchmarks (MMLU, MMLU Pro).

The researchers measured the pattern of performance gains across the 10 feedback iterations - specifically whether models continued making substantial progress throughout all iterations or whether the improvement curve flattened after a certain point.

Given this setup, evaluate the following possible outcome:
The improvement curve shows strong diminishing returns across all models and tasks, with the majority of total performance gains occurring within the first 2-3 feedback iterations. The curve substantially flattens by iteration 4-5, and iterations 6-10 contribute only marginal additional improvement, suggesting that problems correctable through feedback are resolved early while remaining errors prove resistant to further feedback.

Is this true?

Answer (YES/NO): YES